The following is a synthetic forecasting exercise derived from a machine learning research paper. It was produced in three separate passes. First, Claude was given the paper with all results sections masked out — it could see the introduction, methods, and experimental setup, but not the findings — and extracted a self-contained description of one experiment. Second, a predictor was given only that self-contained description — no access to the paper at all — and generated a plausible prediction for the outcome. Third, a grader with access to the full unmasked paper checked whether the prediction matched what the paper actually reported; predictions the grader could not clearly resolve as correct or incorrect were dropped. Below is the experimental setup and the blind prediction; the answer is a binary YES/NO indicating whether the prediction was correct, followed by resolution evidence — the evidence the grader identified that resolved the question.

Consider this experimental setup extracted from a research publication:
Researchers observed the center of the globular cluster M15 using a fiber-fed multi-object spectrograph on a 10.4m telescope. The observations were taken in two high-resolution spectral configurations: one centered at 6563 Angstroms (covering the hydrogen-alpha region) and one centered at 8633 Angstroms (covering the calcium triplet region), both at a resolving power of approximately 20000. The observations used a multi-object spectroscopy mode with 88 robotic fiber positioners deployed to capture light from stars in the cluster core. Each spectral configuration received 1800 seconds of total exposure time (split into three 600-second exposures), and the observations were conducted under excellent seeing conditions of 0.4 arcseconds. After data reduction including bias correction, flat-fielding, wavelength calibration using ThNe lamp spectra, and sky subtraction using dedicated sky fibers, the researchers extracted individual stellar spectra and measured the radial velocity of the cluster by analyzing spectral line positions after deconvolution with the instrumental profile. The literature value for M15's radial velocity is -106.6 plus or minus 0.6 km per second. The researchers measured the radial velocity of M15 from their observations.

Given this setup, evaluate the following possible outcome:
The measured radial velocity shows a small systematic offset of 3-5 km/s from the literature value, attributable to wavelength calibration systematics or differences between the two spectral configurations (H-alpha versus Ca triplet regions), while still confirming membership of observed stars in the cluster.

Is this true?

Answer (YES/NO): NO